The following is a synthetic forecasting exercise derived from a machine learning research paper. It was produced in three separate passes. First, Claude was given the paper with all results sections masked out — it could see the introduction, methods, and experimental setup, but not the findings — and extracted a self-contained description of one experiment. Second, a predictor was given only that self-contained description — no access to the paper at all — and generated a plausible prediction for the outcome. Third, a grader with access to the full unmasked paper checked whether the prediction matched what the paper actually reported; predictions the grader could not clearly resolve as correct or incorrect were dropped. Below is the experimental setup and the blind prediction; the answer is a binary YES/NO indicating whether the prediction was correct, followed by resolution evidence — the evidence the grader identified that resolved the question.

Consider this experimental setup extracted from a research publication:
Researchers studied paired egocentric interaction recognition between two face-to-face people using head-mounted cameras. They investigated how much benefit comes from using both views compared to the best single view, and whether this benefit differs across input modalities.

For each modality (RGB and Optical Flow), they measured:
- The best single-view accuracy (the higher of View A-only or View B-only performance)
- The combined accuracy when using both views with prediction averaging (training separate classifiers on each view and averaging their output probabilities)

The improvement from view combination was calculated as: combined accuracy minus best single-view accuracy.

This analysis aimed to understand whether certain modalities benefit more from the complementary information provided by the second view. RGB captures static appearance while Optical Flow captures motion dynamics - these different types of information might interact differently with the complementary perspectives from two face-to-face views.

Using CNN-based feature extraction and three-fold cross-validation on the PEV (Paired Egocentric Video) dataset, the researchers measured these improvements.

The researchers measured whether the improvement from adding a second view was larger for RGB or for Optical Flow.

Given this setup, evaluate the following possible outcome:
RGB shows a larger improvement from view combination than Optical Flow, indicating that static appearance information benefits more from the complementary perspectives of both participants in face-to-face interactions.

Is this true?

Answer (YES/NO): YES